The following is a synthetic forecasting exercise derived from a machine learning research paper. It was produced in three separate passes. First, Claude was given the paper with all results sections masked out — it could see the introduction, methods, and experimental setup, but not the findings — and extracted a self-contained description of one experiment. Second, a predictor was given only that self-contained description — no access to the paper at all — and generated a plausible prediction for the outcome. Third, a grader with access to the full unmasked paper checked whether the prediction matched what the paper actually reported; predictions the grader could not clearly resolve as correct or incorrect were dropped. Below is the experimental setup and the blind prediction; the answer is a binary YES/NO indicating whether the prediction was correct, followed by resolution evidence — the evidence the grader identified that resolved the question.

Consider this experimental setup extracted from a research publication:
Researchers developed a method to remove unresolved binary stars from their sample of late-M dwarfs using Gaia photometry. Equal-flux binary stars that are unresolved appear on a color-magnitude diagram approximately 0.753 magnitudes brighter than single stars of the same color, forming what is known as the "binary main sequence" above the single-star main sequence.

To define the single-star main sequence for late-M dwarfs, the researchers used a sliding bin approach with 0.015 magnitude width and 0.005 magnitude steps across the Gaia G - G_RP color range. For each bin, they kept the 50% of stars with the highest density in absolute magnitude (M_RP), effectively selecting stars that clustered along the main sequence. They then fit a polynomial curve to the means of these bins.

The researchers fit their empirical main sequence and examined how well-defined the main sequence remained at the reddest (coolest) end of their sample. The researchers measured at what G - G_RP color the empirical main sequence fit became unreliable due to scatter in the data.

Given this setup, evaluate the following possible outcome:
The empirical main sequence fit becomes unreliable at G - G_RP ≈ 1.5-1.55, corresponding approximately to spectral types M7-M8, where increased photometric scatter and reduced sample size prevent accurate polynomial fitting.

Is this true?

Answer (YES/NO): NO